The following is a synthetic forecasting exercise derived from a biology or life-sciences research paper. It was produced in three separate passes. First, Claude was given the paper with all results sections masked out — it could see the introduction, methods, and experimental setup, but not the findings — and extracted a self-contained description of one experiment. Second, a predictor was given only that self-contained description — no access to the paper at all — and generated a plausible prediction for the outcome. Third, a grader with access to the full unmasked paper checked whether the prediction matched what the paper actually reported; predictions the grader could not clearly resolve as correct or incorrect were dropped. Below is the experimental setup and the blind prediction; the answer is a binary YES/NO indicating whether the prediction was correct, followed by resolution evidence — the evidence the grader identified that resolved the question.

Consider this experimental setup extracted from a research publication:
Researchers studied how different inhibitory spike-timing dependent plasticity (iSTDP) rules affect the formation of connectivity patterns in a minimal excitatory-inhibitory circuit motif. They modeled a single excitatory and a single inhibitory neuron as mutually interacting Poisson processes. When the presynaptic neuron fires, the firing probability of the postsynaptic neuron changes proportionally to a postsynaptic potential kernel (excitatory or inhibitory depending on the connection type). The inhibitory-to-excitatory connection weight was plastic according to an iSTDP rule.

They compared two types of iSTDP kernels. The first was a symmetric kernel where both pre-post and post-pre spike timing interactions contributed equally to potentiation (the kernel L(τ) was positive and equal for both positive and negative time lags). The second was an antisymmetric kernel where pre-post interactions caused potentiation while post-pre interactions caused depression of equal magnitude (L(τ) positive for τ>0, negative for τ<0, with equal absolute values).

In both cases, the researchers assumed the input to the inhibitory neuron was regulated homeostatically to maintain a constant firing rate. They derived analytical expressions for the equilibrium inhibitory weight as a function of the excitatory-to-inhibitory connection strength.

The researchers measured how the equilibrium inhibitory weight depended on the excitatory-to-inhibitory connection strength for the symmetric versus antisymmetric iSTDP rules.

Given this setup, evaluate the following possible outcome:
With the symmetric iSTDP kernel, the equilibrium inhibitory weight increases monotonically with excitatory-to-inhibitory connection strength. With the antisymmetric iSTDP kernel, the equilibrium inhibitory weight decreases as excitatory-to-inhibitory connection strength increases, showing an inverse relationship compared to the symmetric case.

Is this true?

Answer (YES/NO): YES